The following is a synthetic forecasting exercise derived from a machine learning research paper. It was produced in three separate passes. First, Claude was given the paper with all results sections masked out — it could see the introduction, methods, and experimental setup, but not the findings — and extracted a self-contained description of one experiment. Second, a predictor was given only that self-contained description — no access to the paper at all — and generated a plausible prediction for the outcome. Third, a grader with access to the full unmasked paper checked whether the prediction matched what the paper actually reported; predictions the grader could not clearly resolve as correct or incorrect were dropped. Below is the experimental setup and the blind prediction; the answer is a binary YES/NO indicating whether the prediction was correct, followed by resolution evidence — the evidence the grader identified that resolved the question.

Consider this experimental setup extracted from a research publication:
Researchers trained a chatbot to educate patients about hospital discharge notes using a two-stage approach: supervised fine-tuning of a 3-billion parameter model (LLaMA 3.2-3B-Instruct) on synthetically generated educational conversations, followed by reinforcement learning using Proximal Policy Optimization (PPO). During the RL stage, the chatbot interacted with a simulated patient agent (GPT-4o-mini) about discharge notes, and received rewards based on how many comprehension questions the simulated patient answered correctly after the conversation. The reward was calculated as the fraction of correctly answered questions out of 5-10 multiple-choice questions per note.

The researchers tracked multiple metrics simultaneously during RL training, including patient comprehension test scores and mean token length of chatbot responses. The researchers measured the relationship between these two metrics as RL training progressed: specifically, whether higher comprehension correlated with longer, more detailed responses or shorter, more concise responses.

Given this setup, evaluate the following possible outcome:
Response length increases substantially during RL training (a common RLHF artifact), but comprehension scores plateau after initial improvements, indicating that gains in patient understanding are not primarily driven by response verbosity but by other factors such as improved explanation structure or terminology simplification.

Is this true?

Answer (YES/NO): NO